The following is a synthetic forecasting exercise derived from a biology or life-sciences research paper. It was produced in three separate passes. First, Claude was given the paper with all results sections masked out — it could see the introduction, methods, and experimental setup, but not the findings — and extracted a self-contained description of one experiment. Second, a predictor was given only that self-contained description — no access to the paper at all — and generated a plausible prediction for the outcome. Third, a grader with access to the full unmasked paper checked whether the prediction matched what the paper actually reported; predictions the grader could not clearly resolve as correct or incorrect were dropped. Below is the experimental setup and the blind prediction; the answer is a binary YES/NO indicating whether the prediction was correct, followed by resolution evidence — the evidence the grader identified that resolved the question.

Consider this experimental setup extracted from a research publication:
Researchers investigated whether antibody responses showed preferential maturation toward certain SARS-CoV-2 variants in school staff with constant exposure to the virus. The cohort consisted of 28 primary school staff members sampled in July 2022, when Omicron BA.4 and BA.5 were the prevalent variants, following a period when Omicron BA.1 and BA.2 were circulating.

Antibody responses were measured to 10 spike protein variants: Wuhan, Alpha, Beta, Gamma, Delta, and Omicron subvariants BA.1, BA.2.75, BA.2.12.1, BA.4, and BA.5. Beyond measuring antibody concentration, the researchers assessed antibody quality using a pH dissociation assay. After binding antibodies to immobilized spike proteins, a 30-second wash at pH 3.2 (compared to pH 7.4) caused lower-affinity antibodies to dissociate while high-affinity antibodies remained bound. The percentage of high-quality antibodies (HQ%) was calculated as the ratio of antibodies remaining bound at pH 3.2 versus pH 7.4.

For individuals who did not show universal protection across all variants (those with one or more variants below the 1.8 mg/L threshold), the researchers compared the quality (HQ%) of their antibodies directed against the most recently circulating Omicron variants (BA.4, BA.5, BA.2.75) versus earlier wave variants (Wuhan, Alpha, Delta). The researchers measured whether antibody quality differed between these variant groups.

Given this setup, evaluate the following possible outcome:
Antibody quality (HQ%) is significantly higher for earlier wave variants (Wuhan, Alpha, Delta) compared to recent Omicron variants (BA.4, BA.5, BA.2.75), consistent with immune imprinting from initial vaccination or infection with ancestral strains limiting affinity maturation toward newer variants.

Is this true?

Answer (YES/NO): NO